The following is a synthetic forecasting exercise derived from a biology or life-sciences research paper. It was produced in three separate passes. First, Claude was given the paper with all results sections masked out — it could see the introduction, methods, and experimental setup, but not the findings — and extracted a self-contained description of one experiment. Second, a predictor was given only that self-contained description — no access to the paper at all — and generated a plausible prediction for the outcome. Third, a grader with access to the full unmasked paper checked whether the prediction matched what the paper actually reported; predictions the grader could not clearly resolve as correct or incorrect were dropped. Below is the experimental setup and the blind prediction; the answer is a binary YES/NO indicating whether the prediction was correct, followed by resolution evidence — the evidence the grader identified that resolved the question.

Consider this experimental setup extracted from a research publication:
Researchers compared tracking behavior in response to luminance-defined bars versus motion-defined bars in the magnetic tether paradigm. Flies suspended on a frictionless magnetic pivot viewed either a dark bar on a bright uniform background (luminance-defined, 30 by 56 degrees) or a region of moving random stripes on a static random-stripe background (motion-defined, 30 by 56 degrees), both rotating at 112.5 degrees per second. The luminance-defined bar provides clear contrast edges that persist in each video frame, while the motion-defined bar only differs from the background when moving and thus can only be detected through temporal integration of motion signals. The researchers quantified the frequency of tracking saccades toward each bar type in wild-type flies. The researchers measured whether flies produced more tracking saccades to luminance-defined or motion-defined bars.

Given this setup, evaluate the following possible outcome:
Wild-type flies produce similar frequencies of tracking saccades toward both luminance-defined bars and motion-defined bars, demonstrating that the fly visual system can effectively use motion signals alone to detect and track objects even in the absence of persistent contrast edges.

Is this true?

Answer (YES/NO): NO